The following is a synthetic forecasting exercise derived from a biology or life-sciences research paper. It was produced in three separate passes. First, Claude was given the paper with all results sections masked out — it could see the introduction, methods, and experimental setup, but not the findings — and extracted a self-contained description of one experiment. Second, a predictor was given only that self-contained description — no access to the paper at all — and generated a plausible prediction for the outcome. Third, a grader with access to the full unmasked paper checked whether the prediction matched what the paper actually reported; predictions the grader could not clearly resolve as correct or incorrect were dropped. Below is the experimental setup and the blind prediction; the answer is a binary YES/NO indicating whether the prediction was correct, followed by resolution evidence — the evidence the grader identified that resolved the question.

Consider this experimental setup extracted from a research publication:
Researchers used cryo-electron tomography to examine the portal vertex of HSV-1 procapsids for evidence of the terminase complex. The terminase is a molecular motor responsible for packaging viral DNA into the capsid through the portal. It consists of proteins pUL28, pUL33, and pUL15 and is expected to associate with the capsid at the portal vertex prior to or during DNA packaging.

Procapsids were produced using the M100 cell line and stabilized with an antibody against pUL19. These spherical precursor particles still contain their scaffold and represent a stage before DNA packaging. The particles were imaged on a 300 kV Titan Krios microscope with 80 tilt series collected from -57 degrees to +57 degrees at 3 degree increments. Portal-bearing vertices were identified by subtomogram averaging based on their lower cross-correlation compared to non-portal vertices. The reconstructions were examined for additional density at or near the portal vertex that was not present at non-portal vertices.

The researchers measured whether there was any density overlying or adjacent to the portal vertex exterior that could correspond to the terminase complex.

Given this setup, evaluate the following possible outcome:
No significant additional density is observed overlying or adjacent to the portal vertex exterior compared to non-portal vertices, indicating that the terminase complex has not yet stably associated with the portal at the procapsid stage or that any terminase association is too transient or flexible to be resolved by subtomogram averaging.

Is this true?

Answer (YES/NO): NO